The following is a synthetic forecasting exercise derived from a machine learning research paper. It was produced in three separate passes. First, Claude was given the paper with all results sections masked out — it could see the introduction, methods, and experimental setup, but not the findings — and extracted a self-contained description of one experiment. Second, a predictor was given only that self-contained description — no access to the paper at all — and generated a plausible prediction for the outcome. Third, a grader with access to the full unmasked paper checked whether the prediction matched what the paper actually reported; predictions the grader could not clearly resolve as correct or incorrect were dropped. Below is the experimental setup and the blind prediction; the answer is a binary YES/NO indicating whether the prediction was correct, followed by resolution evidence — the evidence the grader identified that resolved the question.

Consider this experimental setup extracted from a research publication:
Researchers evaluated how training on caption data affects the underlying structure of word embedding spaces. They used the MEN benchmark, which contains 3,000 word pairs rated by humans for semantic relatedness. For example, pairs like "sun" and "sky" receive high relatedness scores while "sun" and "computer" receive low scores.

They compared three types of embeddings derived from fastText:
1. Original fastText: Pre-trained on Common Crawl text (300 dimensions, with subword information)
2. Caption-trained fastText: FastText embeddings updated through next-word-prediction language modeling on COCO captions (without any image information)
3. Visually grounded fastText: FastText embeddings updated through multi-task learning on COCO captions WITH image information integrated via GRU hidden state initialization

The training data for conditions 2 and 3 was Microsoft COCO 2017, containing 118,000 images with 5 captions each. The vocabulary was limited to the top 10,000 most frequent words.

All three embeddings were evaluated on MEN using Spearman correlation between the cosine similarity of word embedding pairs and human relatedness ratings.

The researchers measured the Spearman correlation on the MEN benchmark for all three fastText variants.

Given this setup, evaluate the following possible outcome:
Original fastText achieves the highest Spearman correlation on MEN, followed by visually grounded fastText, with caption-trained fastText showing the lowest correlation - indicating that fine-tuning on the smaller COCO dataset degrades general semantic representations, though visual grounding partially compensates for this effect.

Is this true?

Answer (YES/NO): NO